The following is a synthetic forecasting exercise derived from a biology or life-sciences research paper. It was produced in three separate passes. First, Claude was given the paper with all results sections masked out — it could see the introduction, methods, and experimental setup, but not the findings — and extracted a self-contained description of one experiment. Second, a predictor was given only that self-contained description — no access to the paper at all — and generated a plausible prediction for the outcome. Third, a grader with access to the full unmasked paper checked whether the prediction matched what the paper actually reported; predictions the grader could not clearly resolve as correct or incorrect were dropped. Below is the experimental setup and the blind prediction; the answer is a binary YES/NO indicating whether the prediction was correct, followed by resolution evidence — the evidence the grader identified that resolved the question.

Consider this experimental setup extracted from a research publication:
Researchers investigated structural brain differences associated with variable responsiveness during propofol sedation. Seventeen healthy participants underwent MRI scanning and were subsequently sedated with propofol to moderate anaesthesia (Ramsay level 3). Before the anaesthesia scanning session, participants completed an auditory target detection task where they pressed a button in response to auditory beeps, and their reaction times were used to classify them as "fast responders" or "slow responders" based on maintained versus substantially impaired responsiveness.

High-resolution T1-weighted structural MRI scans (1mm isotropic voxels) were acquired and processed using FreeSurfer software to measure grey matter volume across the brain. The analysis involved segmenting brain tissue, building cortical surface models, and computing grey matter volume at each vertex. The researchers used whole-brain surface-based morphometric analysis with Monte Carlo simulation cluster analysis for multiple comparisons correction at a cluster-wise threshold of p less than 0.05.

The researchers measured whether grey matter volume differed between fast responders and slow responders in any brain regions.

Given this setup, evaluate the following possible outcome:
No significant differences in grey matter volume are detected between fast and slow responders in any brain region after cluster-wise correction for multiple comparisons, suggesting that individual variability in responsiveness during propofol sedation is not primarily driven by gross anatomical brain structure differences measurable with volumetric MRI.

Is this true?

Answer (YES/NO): NO